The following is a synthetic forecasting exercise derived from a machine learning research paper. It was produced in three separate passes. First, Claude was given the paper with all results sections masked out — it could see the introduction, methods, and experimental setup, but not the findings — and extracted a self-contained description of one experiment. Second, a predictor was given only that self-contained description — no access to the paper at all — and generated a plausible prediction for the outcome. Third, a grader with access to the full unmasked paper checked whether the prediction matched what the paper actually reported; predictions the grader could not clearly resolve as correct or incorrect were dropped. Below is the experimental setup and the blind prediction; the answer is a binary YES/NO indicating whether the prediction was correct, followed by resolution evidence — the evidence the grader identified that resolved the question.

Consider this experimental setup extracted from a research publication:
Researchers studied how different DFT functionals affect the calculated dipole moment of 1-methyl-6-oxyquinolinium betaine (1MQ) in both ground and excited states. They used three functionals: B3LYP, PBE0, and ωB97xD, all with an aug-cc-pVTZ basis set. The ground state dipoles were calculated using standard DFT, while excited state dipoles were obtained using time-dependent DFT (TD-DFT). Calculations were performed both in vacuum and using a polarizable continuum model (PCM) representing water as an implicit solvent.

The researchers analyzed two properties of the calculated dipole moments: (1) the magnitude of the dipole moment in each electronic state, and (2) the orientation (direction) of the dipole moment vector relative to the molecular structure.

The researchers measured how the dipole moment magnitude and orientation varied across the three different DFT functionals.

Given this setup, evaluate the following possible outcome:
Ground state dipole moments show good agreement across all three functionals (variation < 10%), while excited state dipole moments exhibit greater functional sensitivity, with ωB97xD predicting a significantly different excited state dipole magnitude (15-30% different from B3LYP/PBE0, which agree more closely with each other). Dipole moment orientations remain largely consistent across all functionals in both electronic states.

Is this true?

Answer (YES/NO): NO